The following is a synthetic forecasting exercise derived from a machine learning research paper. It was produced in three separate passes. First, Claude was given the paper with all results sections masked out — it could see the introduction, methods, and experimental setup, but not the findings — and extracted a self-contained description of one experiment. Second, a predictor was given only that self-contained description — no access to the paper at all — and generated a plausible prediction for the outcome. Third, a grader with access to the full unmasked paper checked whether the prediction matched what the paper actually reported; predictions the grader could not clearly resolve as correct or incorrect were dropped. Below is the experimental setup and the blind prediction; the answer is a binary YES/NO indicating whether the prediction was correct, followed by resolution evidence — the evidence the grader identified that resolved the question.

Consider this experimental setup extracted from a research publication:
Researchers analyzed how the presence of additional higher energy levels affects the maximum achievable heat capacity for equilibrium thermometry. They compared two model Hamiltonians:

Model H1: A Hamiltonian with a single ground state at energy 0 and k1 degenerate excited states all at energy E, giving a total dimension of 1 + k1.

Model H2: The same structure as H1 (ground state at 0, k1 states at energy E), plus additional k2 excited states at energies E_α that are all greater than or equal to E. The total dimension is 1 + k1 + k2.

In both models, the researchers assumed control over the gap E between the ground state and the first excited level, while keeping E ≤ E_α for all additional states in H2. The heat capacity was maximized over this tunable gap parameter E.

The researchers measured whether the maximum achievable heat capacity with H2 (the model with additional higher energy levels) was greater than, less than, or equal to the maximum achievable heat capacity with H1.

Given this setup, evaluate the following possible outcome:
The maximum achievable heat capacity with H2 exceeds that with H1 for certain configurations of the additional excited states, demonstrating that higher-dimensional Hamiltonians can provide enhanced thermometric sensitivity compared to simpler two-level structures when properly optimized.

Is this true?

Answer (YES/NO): YES